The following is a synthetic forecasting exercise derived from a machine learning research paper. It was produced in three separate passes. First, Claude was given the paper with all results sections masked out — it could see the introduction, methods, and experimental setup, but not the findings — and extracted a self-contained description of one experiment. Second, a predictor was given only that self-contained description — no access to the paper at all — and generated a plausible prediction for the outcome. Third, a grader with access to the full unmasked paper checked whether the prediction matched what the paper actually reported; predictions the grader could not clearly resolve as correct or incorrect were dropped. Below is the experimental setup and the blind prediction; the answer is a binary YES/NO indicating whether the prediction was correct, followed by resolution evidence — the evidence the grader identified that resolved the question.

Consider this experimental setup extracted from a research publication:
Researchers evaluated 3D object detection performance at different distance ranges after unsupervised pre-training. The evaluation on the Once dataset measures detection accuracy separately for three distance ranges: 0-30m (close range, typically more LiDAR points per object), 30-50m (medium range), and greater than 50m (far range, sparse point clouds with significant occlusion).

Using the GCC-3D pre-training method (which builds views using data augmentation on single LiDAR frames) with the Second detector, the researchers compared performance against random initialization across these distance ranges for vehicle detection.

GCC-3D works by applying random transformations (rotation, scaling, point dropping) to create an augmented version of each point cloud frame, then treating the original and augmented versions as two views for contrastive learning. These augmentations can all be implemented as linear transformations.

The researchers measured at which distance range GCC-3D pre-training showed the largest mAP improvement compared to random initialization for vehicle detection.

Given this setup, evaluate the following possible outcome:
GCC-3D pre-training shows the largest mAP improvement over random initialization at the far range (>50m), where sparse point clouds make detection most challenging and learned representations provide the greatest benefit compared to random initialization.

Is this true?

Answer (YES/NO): YES